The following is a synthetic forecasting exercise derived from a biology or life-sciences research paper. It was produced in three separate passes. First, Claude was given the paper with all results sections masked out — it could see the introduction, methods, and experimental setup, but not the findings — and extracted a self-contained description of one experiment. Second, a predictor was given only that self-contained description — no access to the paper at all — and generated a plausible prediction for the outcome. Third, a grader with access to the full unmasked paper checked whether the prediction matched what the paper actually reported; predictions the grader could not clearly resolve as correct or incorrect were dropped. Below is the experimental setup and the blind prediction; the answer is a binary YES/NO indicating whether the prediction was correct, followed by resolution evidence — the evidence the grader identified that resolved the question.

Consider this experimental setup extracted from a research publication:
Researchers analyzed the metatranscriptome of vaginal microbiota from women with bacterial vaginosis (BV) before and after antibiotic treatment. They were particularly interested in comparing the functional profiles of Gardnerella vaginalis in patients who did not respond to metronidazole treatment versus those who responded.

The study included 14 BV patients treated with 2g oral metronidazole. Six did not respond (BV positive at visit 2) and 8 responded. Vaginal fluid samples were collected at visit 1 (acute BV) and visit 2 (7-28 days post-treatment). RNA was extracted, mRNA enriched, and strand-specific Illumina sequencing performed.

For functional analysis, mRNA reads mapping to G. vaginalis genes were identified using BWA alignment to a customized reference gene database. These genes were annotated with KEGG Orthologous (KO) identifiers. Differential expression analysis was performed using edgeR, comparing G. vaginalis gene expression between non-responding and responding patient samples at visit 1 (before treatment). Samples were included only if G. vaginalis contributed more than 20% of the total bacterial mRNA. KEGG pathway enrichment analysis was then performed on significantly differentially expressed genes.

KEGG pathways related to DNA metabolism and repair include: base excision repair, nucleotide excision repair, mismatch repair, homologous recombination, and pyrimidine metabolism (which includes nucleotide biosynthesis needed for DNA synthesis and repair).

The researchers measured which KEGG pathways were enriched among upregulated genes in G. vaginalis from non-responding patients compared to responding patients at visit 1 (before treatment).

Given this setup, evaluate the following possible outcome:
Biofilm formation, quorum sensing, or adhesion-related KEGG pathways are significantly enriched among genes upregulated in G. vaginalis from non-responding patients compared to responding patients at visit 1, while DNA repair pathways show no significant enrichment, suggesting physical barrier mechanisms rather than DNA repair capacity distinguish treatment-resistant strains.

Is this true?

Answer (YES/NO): NO